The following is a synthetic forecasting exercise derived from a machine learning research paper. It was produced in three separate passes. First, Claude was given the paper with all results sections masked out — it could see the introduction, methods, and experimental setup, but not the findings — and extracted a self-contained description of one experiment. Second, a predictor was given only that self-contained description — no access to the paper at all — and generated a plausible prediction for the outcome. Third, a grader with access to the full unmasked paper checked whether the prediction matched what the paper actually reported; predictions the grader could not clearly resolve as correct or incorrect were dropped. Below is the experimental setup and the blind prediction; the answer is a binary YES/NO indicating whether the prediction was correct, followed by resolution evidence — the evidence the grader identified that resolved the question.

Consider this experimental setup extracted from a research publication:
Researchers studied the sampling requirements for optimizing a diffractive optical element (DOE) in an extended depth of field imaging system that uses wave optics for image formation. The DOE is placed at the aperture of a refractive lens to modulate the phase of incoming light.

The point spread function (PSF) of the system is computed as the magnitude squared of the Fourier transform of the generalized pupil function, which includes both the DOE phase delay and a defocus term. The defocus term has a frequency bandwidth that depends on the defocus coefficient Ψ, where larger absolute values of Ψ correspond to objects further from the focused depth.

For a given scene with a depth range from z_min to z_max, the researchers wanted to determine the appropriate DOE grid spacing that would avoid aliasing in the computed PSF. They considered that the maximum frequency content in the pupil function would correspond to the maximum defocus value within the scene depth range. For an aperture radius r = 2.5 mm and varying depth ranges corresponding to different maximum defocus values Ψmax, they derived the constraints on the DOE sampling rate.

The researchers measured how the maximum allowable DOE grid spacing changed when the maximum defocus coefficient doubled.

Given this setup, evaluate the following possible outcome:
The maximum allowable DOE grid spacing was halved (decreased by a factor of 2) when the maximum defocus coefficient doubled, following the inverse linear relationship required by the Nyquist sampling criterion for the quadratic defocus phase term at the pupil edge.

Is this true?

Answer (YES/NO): YES